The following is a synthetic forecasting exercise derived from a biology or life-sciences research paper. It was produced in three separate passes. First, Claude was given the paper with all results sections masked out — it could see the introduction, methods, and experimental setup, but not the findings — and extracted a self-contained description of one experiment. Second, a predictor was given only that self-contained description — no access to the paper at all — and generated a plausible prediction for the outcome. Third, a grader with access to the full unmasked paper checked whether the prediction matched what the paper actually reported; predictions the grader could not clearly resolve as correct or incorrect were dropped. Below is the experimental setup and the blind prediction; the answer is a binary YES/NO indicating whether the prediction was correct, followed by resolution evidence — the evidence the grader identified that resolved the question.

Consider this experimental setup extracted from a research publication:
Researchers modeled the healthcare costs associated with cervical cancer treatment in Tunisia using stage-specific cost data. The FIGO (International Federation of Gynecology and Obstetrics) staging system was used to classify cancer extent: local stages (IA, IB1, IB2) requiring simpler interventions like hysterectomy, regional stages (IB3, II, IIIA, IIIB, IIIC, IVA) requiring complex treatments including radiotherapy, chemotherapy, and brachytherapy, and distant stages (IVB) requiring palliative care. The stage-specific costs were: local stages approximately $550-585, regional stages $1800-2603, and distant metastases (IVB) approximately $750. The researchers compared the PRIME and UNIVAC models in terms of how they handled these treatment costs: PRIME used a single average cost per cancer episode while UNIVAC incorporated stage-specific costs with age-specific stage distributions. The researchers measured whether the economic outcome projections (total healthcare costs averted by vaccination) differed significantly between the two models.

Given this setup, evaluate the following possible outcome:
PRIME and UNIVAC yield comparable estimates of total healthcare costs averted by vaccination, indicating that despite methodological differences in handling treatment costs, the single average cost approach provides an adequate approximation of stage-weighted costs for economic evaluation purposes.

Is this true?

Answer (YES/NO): YES